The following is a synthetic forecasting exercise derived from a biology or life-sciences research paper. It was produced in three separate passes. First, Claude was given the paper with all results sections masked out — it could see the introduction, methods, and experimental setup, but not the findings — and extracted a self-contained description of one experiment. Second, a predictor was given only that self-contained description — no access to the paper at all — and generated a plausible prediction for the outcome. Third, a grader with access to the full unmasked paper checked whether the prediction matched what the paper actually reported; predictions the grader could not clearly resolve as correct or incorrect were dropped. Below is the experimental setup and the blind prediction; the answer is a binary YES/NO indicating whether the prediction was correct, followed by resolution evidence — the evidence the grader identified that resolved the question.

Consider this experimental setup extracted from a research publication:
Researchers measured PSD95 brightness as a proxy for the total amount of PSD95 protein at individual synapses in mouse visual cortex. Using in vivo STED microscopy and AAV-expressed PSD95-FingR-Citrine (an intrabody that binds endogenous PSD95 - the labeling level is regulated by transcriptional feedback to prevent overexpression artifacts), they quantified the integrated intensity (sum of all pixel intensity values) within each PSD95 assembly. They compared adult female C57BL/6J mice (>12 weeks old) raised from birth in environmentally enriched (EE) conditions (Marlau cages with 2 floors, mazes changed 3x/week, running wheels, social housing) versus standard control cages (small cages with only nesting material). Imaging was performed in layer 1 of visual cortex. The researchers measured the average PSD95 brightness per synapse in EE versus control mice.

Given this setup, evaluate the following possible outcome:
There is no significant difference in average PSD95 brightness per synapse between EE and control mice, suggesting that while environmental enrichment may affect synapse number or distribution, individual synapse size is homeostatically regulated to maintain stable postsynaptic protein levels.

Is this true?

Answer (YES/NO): YES